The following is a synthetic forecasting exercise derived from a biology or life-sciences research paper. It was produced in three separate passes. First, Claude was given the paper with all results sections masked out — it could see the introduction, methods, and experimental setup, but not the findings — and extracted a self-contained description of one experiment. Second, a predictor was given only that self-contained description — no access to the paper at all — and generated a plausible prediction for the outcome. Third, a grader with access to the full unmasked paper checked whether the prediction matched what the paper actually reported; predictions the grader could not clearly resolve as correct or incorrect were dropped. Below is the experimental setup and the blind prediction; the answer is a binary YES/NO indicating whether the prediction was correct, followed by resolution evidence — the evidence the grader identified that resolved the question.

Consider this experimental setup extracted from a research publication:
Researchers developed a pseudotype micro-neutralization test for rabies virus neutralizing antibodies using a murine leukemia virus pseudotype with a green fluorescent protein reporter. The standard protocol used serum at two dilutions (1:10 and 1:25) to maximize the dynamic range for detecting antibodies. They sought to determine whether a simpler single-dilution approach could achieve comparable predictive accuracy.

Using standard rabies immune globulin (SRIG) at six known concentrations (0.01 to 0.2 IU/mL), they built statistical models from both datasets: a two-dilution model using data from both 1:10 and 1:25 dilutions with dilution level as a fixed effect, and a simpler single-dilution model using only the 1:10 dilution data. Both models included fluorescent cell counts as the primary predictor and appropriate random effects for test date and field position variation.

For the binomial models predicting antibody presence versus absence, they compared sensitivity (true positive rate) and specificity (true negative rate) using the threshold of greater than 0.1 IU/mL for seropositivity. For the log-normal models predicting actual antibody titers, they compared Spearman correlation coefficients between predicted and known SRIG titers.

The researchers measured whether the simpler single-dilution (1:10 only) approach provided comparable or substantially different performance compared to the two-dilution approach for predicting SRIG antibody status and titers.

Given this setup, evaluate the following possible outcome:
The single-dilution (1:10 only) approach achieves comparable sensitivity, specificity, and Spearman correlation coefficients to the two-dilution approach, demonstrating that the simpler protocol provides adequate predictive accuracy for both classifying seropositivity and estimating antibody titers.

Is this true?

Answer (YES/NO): NO